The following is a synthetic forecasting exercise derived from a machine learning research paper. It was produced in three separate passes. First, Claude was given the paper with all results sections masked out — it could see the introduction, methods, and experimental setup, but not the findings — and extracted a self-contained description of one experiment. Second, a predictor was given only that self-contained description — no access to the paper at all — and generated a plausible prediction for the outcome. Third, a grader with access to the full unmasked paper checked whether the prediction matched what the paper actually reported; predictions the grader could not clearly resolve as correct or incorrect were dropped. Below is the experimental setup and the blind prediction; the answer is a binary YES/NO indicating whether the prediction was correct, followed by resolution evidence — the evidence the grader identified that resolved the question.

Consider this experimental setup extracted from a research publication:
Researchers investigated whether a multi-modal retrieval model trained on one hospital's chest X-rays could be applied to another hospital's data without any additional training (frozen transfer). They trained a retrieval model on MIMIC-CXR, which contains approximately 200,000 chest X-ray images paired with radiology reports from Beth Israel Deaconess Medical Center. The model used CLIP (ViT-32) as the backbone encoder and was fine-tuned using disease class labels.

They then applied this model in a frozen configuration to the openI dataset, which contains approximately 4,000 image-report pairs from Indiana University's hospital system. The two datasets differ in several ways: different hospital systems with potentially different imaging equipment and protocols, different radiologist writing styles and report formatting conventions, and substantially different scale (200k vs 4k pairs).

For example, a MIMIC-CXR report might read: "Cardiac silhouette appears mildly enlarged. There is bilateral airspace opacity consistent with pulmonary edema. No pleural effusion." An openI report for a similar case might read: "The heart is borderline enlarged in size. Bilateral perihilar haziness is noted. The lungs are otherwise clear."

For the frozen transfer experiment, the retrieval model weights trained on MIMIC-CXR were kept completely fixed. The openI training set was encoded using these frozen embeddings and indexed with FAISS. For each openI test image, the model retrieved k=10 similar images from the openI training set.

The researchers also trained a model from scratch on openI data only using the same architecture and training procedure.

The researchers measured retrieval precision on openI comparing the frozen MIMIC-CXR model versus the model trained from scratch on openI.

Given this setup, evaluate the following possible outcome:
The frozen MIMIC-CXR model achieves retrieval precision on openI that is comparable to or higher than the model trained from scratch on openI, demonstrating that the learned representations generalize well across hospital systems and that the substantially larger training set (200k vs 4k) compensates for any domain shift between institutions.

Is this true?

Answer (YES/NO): NO